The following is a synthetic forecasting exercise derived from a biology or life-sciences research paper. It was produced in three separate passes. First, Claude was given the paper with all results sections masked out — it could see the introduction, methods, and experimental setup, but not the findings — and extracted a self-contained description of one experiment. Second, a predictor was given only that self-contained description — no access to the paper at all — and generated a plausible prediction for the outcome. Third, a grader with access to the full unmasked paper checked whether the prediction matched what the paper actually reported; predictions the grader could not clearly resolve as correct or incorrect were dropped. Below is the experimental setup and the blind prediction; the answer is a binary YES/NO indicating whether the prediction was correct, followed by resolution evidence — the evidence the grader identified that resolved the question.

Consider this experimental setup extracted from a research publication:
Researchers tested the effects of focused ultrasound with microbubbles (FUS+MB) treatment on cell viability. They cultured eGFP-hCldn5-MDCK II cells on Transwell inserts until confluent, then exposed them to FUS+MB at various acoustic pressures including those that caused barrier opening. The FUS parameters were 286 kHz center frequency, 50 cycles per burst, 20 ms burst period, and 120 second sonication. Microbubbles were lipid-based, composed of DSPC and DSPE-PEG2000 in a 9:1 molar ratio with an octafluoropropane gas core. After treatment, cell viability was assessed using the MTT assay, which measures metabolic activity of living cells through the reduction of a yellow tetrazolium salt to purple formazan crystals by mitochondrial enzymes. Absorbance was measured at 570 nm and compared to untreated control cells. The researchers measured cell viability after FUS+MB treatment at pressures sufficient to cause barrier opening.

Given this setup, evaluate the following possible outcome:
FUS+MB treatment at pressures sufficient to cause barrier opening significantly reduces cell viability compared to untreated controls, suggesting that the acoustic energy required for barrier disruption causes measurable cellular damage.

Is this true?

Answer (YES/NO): NO